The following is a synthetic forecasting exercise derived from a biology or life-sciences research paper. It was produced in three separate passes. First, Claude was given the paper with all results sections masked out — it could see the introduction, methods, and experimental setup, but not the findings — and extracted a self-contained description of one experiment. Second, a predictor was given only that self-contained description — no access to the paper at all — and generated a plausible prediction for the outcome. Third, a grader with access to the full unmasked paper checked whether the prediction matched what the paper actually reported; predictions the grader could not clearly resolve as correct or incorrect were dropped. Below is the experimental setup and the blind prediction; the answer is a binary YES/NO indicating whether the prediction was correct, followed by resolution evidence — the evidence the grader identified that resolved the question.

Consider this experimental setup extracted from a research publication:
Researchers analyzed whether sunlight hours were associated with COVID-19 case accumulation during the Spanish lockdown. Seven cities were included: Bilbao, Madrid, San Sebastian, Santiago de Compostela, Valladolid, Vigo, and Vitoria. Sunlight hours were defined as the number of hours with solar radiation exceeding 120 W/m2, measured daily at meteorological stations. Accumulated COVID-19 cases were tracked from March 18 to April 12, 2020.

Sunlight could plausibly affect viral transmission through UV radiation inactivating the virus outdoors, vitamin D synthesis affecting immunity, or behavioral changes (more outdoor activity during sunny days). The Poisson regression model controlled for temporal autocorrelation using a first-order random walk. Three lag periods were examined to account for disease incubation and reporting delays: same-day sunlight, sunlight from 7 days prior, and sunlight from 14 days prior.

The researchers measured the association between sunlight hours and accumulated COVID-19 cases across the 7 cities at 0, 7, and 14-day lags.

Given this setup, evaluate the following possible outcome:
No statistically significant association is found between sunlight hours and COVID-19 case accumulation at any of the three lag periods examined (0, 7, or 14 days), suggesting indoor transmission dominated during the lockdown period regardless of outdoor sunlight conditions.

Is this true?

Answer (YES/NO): YES